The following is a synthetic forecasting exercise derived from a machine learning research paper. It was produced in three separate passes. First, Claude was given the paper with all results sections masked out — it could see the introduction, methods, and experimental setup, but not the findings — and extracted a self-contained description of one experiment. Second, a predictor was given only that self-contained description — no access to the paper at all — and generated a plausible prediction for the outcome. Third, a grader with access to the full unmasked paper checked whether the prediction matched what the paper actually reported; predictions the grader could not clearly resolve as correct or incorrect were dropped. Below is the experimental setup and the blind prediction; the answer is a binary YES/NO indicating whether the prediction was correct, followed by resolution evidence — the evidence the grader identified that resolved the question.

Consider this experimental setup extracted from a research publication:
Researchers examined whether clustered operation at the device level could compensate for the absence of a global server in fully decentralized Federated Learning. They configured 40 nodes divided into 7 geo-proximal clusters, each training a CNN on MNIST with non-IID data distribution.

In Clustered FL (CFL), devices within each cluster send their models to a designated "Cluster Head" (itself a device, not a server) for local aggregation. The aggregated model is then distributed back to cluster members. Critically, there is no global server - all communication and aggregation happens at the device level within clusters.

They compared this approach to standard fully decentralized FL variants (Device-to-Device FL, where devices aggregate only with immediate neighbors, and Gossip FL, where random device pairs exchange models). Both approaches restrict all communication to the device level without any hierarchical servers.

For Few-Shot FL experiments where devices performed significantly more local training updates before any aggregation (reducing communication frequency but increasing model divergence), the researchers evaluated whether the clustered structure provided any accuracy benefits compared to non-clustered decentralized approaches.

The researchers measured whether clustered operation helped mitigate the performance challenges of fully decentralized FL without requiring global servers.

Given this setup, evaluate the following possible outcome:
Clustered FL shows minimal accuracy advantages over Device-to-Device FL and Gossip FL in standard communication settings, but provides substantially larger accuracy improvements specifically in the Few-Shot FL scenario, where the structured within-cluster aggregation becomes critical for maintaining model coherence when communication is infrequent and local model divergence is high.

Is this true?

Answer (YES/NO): NO